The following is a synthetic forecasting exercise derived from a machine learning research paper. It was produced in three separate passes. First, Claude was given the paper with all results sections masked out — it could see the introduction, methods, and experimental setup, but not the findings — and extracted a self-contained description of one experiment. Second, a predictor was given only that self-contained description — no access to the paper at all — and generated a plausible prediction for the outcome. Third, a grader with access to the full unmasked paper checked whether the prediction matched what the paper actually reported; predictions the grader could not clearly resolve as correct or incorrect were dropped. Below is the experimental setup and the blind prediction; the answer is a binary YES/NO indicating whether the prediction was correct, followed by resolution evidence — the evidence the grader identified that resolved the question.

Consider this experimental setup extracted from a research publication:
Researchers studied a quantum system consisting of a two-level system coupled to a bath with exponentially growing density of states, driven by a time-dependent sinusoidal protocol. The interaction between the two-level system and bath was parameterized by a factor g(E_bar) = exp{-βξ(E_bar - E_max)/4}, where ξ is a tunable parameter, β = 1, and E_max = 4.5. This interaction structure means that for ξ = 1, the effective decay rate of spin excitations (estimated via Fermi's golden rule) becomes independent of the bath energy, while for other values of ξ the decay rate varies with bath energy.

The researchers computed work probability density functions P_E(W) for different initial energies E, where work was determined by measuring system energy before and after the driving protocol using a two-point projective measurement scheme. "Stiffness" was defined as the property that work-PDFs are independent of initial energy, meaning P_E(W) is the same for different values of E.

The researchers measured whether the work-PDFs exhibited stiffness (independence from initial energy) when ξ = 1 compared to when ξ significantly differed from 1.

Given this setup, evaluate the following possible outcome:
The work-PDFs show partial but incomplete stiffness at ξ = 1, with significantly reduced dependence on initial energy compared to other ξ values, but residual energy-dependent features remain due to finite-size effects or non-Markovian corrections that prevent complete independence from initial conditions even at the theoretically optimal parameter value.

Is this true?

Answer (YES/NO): NO